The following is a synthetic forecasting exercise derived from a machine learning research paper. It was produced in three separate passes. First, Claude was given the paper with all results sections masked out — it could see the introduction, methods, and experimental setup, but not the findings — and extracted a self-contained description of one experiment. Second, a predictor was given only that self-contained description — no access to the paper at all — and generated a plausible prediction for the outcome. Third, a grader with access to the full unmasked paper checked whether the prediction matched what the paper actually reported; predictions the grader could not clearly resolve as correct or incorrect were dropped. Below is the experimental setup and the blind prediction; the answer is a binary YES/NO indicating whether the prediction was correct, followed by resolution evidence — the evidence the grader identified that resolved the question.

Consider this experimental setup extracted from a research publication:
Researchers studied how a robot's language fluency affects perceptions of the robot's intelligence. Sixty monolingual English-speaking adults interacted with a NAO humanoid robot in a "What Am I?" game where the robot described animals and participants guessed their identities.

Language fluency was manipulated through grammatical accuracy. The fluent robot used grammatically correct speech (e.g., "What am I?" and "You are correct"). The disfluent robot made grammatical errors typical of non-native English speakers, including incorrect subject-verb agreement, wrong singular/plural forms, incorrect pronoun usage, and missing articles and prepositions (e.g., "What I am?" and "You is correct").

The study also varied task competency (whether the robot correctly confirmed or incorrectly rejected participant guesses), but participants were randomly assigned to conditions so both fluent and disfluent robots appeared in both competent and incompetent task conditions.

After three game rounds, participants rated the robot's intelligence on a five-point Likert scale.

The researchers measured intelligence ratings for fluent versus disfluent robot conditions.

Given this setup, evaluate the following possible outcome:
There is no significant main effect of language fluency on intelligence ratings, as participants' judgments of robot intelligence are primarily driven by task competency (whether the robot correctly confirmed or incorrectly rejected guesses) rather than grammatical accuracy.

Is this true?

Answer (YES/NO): NO